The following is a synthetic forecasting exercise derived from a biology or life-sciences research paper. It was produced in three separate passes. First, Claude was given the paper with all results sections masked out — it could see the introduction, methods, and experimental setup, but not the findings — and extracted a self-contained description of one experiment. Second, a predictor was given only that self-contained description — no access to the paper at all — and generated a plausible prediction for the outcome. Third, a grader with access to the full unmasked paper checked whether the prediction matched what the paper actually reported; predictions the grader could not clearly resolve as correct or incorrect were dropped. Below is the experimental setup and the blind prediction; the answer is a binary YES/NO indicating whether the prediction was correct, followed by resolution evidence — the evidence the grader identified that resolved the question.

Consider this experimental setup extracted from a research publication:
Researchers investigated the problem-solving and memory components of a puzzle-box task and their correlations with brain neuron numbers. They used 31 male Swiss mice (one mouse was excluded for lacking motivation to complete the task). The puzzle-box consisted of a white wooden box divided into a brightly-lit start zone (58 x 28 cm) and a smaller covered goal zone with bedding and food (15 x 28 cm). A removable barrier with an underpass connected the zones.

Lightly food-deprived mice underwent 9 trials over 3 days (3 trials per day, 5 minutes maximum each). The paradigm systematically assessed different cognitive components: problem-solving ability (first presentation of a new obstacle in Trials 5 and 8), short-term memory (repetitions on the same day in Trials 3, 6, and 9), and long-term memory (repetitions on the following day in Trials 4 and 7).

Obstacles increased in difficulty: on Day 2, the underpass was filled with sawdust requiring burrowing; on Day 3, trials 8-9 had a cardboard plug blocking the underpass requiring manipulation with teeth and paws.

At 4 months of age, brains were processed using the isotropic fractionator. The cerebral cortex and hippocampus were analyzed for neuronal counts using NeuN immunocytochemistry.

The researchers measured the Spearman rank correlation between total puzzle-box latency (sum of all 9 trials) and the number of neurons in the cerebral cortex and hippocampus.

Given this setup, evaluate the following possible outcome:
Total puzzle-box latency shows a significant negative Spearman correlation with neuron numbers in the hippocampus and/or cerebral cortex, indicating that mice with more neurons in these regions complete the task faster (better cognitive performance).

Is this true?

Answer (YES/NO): NO